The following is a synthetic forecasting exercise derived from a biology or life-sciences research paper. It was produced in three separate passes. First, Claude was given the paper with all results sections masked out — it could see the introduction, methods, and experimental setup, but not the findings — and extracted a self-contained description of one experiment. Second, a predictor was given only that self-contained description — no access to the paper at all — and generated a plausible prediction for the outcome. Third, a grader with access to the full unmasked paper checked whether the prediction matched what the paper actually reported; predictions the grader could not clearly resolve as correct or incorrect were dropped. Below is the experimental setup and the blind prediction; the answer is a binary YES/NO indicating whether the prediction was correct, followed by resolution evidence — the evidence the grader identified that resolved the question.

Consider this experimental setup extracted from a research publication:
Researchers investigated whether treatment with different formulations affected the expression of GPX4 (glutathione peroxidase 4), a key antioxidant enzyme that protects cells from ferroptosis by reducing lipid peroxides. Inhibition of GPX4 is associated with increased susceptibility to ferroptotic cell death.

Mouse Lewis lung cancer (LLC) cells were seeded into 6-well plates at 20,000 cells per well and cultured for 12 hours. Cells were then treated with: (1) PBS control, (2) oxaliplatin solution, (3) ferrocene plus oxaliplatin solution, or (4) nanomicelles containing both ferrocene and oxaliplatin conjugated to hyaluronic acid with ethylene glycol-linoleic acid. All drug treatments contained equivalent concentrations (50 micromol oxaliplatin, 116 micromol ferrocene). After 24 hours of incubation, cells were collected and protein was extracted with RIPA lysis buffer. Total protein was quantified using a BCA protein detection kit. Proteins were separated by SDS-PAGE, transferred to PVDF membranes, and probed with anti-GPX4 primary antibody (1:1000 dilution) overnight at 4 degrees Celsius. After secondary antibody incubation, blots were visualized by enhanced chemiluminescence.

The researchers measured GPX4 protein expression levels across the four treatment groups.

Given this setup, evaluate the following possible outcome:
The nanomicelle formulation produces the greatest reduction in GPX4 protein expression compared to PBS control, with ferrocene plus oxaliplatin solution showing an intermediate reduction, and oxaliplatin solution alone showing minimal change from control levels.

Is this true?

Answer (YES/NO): YES